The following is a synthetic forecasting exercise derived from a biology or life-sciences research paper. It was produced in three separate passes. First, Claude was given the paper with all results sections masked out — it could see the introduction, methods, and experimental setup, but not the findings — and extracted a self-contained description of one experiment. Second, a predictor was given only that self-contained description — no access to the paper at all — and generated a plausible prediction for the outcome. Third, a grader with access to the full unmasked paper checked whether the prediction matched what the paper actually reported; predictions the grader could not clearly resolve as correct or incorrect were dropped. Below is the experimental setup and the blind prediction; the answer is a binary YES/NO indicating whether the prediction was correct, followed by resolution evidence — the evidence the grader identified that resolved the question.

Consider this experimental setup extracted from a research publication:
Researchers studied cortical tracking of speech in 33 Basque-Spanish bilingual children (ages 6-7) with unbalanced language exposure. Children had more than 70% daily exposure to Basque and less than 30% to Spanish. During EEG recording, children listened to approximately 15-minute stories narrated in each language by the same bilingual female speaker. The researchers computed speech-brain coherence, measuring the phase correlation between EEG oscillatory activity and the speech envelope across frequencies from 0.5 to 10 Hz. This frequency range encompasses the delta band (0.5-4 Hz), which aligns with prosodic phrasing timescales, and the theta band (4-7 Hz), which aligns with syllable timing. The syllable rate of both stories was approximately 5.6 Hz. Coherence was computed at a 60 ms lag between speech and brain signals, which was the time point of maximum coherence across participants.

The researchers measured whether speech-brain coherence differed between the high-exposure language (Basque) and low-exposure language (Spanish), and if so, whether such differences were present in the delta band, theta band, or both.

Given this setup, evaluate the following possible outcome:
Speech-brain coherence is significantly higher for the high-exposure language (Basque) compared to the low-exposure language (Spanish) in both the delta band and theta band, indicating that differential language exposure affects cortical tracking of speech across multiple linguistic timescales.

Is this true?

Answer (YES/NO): NO